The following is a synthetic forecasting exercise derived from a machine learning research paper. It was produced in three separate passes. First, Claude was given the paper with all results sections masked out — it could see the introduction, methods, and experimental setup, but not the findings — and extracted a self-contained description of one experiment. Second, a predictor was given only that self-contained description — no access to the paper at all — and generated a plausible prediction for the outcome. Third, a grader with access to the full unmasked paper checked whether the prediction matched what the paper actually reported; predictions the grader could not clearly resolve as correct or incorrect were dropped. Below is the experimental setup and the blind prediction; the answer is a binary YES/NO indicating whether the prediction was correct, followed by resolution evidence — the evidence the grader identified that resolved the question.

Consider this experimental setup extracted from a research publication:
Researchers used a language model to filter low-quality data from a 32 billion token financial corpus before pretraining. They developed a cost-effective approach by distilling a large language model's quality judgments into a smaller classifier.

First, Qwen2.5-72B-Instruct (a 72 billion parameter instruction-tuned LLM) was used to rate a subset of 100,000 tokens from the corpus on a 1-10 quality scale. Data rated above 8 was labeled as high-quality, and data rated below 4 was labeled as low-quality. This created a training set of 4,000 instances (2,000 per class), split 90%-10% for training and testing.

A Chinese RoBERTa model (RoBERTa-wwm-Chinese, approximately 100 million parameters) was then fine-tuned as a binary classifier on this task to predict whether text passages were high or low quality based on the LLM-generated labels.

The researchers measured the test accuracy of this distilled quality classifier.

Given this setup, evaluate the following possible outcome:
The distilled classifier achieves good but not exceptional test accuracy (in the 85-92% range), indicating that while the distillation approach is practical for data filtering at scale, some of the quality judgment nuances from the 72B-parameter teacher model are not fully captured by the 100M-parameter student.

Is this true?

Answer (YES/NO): NO